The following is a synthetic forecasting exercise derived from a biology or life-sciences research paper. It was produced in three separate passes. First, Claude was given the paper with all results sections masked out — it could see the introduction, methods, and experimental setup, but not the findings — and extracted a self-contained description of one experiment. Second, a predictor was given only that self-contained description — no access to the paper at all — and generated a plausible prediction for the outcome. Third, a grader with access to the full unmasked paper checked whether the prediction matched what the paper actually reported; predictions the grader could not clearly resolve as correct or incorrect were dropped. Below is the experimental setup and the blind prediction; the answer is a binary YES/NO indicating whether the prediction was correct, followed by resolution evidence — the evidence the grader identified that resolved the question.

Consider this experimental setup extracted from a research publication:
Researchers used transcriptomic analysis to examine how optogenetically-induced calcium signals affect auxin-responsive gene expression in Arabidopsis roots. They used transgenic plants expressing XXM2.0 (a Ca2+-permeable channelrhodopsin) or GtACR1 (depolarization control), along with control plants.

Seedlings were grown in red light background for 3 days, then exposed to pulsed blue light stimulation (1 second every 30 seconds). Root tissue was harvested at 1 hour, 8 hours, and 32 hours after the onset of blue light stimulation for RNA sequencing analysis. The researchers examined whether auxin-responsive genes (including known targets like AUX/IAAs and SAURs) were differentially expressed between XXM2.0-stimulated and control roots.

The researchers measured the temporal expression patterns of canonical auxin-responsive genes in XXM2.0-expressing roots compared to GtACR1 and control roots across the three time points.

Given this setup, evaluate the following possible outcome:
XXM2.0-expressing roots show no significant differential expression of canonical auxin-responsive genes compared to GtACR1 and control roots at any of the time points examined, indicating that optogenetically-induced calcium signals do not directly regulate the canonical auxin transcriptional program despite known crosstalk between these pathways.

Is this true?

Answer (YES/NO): NO